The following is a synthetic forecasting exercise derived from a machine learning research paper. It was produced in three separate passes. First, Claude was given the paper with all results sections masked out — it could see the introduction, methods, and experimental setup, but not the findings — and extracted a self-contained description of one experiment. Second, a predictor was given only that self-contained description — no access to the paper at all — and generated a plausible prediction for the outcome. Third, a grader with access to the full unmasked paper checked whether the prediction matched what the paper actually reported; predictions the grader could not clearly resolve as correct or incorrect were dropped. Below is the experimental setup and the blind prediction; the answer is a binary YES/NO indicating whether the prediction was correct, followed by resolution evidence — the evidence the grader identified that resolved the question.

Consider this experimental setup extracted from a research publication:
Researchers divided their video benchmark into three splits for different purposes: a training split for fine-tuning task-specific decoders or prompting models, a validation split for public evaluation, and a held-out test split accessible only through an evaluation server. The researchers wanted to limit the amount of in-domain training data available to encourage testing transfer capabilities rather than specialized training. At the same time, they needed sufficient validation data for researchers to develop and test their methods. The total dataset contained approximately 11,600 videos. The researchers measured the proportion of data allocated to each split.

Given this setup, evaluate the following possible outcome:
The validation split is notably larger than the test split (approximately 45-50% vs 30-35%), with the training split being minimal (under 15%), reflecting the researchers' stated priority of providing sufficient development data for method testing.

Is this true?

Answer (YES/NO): NO